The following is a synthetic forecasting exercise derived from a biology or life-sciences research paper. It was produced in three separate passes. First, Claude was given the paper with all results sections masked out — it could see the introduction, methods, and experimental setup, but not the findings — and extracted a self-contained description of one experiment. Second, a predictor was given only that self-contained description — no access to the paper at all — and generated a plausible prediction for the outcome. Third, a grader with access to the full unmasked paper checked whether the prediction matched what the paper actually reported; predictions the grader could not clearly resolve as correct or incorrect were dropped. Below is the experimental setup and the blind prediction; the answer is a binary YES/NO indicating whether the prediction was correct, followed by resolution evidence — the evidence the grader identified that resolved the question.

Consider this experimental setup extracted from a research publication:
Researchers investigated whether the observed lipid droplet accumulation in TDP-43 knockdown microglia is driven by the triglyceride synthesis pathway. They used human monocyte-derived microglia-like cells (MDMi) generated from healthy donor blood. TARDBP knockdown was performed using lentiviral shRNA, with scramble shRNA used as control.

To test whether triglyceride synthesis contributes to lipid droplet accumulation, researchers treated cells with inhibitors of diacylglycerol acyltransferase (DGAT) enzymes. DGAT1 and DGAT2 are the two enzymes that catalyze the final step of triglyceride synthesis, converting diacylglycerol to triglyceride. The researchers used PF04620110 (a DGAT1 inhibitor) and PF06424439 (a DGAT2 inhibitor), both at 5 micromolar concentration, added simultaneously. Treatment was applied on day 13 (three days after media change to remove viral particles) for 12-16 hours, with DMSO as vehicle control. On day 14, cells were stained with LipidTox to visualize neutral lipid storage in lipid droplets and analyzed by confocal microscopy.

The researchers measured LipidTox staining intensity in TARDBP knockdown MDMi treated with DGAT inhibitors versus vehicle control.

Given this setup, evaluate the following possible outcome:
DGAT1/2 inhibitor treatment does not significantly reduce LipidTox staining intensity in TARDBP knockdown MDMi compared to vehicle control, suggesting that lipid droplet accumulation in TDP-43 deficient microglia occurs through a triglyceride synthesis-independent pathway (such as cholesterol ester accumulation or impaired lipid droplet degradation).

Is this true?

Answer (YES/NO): NO